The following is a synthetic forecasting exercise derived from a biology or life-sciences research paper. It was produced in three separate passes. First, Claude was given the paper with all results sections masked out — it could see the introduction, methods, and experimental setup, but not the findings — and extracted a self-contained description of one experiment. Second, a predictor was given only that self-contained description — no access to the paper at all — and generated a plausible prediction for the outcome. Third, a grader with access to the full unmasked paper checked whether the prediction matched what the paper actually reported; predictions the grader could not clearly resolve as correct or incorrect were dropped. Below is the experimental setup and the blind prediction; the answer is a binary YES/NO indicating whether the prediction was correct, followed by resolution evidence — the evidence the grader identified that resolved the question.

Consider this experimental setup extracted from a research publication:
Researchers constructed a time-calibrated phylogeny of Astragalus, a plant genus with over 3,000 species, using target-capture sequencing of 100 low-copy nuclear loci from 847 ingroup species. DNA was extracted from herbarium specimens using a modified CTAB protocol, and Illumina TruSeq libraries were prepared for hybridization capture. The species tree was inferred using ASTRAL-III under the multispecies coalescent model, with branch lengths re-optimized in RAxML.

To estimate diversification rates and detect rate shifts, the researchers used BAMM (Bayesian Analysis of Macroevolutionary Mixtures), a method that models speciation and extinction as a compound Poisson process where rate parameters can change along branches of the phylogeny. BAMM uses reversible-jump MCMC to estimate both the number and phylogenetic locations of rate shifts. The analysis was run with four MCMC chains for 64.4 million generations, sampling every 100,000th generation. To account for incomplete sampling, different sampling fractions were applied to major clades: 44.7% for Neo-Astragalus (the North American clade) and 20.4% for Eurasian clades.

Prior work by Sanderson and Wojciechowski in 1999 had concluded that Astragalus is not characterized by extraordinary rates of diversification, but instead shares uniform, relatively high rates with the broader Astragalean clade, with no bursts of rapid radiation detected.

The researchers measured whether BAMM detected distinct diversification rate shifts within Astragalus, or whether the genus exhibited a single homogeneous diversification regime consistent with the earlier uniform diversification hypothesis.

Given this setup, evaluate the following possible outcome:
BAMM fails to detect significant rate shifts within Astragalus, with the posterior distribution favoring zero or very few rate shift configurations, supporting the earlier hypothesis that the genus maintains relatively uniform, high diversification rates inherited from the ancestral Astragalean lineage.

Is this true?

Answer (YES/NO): NO